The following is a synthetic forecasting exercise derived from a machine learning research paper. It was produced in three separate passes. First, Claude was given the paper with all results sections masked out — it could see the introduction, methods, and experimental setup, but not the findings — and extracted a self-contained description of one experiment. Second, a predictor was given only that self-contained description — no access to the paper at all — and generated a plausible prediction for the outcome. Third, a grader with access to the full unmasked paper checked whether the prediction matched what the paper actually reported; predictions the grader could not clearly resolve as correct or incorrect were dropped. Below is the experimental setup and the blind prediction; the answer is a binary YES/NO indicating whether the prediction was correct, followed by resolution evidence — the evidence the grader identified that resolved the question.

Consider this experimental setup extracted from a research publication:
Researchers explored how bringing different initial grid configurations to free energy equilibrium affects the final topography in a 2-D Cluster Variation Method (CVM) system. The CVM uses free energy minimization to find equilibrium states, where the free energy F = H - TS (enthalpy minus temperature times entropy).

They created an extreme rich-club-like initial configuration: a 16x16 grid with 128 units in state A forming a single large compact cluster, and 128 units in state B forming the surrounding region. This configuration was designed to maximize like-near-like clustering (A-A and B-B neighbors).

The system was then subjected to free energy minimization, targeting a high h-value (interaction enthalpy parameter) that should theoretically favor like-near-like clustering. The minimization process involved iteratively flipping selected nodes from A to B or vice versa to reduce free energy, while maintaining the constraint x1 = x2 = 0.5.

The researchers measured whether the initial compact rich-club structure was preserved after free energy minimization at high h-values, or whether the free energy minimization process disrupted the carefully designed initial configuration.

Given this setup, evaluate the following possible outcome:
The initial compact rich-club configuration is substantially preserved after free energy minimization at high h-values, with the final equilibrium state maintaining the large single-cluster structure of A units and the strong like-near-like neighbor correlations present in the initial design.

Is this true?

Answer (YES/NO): NO